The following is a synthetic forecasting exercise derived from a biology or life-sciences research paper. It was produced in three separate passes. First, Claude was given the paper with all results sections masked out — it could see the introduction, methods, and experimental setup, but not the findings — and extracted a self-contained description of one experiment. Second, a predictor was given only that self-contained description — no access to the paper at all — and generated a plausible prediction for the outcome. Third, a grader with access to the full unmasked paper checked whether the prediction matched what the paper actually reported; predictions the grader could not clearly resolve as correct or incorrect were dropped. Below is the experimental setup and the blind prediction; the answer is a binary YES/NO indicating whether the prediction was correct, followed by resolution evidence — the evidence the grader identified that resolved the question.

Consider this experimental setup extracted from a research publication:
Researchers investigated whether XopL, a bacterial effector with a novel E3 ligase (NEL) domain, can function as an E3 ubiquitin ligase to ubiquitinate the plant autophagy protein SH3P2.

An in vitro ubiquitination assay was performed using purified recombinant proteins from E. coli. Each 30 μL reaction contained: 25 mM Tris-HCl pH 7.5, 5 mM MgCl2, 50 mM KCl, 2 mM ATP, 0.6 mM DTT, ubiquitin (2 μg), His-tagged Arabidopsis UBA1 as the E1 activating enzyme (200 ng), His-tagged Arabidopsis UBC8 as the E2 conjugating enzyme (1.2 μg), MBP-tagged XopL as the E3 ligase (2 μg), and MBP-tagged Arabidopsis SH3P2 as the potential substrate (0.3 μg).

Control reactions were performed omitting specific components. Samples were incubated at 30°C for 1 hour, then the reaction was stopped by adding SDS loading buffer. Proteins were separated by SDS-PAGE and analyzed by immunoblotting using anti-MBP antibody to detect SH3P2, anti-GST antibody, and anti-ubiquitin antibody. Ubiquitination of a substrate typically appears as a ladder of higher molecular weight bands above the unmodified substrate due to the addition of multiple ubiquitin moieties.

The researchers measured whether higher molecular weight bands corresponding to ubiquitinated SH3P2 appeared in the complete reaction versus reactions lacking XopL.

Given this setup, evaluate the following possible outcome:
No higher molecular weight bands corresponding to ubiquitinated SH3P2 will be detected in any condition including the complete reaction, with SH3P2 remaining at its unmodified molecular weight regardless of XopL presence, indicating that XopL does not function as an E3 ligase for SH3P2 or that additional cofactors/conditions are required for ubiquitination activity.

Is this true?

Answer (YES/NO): NO